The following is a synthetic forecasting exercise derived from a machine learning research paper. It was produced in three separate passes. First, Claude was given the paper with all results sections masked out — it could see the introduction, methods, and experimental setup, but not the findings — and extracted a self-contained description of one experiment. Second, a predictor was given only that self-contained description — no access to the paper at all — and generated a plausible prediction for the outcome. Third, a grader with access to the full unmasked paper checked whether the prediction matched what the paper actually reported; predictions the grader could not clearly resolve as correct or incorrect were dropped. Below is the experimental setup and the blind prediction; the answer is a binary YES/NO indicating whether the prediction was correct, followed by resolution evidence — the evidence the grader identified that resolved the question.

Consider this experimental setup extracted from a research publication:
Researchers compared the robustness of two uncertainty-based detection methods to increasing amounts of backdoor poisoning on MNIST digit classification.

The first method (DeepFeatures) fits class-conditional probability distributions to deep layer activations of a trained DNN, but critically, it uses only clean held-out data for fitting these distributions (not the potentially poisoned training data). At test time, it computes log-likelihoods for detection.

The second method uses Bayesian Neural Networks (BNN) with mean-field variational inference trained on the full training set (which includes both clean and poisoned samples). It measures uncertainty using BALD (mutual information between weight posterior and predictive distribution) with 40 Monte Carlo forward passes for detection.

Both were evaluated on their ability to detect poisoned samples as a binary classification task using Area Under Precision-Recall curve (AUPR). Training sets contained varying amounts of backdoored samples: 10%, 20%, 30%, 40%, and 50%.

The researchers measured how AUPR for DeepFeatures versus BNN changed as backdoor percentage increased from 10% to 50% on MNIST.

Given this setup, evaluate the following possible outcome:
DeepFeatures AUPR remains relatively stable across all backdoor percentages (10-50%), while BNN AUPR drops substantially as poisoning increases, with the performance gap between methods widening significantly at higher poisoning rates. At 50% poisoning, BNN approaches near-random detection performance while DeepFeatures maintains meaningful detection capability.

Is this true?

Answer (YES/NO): YES